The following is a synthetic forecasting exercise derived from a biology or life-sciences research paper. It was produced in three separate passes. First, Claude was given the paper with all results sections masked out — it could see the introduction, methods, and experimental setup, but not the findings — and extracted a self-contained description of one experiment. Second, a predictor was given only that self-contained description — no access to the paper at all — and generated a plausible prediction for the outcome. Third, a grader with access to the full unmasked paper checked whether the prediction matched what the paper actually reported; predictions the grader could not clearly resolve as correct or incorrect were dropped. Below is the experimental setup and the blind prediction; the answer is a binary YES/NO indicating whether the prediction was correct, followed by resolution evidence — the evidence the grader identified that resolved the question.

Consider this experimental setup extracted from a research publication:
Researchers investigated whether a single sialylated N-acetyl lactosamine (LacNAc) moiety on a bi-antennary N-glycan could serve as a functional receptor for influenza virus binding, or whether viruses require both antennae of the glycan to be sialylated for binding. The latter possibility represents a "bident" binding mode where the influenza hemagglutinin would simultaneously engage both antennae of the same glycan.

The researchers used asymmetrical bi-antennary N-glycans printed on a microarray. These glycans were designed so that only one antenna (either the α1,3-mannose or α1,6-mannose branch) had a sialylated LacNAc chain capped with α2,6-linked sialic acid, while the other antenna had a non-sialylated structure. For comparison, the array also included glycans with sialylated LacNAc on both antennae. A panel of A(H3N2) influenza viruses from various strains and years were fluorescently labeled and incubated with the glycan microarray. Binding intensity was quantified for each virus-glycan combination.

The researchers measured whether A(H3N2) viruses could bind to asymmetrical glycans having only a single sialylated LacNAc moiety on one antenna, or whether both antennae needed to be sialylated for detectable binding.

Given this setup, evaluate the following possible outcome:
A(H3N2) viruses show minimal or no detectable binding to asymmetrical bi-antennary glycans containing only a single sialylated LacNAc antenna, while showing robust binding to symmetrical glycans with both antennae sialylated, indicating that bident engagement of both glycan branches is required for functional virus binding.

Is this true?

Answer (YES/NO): NO